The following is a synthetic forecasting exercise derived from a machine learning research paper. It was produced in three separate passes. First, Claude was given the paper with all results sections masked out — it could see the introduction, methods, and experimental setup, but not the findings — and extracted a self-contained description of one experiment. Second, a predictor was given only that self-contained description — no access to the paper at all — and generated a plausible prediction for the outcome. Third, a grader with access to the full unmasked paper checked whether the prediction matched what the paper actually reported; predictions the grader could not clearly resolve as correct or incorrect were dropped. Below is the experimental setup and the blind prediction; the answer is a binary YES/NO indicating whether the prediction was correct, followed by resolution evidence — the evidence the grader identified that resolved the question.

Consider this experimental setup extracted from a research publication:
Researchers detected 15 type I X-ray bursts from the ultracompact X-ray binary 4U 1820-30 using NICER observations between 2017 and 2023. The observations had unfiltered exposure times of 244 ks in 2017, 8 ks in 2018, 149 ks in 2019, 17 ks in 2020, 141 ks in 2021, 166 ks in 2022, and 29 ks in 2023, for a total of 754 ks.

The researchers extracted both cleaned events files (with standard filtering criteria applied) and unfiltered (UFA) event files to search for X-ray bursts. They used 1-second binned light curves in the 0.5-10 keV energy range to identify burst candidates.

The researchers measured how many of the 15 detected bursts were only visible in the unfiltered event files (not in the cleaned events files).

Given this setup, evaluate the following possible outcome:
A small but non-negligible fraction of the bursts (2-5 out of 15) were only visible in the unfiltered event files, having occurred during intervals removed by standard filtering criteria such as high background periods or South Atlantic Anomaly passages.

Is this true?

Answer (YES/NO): YES